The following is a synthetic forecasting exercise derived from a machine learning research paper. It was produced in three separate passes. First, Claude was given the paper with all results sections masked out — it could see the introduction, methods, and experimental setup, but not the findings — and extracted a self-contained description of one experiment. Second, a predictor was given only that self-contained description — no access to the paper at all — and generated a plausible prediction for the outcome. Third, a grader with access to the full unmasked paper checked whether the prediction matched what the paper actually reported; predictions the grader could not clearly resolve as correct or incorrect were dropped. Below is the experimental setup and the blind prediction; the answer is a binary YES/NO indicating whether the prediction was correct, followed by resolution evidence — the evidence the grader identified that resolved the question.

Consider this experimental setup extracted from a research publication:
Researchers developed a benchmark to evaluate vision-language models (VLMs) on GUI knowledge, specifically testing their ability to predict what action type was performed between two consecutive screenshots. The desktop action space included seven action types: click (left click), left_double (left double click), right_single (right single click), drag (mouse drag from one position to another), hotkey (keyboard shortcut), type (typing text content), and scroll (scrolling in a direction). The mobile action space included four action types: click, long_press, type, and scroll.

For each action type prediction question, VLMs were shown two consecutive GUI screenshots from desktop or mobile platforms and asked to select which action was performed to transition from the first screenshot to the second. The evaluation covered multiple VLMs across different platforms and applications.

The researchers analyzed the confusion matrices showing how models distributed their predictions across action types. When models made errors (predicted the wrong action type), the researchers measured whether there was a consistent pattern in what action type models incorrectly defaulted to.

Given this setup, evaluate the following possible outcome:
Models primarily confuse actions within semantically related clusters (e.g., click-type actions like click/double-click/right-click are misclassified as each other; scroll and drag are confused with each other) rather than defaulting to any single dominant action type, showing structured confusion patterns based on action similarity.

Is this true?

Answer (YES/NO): NO